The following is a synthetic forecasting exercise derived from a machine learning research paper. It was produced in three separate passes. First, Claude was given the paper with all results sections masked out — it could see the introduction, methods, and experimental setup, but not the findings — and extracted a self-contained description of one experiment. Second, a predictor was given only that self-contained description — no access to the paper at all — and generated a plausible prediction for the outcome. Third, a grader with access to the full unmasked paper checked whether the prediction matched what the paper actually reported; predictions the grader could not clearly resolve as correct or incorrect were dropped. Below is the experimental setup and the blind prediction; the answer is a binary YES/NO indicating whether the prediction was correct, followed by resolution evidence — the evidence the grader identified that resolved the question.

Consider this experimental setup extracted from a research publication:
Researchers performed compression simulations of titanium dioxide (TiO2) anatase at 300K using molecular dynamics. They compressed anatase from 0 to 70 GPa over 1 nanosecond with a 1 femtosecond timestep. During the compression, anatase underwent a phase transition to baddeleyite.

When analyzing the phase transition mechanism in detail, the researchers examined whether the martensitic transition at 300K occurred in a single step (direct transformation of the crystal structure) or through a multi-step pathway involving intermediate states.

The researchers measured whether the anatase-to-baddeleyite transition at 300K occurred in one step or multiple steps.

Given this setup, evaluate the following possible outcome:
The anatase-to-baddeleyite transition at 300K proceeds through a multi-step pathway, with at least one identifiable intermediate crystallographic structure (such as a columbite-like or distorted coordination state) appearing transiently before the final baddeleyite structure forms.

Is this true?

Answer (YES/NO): NO